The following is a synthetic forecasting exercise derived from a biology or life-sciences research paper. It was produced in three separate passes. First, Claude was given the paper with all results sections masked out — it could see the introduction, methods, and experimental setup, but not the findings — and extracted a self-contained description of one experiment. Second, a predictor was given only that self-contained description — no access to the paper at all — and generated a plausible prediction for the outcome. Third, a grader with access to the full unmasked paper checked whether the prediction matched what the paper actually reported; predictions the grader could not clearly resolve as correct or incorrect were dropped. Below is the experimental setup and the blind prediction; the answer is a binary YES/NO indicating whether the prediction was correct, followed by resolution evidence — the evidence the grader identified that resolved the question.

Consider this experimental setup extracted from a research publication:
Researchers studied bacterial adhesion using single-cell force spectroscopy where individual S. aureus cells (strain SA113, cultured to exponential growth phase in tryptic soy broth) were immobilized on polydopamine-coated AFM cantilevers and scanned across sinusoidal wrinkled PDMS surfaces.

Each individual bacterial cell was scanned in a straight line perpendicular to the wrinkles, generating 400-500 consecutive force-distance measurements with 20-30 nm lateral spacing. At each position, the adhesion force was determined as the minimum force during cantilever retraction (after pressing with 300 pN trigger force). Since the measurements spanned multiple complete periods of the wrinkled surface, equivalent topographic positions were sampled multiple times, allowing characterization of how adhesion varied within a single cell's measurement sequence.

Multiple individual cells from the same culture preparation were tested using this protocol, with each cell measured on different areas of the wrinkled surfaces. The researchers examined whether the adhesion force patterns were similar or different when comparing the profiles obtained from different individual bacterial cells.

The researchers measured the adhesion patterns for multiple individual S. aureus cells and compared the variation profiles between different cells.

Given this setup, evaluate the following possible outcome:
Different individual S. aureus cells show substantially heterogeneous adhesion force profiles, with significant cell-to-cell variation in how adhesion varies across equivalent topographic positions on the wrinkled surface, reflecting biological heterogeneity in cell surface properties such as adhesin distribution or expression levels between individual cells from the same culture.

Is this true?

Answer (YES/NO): YES